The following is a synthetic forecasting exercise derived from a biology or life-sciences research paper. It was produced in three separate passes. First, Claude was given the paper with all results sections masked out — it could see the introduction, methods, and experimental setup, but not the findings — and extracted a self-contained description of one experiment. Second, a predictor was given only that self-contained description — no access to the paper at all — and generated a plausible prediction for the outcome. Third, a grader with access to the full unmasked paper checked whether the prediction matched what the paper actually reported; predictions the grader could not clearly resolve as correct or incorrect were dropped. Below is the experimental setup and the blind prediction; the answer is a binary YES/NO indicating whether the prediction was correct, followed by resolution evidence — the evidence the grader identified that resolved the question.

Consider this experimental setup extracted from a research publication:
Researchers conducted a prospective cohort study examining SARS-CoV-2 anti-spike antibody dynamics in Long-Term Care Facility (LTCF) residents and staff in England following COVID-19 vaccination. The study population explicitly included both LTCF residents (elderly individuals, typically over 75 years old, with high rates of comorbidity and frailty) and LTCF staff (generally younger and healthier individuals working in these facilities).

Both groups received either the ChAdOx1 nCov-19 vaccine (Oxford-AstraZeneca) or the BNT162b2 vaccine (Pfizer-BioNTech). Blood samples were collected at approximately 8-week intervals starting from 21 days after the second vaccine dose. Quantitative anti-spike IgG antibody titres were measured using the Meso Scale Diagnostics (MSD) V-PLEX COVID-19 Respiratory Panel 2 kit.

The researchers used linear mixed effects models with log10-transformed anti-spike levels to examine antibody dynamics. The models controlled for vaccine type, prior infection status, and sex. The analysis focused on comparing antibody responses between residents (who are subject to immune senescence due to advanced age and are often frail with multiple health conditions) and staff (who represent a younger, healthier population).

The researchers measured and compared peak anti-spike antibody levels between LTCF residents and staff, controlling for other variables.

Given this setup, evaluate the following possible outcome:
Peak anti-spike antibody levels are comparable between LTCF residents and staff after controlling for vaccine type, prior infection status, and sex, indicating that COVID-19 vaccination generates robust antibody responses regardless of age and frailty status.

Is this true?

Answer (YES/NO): YES